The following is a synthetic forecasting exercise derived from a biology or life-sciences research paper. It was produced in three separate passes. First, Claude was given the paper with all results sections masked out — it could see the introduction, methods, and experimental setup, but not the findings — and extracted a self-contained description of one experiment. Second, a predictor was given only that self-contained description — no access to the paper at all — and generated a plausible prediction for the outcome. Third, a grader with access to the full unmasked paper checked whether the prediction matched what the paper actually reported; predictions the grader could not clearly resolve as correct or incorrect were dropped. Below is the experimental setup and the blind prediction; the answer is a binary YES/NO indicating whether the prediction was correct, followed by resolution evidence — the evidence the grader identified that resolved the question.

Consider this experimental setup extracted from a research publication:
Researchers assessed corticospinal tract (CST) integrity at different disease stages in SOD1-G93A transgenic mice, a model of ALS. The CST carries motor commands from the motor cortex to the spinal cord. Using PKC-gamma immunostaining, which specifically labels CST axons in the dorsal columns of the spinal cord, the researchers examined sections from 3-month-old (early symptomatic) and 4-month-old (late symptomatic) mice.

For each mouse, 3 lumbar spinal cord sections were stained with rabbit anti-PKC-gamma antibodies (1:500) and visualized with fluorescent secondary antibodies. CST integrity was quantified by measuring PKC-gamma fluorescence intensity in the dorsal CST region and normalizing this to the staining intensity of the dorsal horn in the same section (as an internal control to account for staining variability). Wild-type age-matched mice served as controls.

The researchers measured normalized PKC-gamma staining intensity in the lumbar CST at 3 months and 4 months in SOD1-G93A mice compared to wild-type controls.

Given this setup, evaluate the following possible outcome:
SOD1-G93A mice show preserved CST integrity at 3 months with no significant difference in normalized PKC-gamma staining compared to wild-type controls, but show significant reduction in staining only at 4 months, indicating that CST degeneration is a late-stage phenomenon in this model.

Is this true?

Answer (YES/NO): NO